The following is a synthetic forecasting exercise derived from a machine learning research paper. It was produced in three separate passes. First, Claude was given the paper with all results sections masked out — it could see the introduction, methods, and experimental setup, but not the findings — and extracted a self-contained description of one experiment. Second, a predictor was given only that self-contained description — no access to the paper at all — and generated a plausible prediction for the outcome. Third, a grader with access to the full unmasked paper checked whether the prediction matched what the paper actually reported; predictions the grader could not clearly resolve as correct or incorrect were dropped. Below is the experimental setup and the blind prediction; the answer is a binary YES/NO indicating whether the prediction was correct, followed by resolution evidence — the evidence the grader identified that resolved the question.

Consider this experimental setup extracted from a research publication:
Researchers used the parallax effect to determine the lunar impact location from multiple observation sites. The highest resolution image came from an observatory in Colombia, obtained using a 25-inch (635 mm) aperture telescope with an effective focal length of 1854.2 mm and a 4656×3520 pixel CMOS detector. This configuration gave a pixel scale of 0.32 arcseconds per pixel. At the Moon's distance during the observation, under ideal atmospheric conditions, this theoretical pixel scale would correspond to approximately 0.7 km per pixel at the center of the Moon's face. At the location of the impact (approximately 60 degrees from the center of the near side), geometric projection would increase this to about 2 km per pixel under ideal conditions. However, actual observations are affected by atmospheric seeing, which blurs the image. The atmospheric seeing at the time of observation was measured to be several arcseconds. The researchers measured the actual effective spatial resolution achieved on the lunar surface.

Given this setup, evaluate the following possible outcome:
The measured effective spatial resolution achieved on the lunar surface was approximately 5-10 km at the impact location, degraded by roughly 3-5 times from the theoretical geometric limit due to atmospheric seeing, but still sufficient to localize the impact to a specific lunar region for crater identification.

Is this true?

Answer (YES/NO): NO